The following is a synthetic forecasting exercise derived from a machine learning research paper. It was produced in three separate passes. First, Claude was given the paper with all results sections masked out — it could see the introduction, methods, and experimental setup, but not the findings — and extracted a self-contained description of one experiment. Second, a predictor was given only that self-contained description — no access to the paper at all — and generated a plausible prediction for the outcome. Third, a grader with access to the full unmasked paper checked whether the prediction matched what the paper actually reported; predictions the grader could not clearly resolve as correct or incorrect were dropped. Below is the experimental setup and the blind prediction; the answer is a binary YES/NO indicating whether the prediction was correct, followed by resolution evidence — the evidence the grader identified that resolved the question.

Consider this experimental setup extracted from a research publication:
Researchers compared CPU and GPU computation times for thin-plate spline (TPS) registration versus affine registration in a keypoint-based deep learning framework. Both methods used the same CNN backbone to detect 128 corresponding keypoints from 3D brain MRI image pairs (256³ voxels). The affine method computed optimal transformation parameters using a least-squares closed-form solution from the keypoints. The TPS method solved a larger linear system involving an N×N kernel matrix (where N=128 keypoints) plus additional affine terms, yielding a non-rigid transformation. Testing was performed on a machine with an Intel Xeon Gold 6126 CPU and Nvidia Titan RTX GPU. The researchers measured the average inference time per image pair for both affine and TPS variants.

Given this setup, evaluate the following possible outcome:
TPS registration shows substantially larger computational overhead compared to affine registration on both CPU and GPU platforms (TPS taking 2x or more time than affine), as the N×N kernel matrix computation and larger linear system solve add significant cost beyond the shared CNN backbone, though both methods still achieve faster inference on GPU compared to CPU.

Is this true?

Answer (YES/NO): NO